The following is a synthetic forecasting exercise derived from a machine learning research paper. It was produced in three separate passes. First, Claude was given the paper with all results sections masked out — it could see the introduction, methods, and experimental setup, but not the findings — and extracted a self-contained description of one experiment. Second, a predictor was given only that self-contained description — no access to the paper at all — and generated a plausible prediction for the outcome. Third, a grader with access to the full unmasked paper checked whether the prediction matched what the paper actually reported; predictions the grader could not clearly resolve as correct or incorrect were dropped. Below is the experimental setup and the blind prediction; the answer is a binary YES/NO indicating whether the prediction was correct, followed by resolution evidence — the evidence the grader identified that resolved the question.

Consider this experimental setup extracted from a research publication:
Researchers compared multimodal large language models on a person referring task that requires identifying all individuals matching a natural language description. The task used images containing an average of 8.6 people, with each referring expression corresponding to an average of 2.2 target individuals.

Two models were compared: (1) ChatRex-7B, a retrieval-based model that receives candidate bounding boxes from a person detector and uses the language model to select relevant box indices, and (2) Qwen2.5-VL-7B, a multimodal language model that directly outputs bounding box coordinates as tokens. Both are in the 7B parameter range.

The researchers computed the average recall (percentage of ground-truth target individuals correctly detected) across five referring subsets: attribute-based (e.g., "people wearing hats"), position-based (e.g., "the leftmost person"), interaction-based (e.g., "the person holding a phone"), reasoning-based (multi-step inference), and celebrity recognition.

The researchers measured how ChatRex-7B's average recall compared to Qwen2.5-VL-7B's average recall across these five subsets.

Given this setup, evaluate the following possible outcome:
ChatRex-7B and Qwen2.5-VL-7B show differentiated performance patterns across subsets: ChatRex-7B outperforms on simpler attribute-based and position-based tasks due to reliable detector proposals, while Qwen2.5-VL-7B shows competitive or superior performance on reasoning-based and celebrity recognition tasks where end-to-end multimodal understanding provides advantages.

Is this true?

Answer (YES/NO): NO